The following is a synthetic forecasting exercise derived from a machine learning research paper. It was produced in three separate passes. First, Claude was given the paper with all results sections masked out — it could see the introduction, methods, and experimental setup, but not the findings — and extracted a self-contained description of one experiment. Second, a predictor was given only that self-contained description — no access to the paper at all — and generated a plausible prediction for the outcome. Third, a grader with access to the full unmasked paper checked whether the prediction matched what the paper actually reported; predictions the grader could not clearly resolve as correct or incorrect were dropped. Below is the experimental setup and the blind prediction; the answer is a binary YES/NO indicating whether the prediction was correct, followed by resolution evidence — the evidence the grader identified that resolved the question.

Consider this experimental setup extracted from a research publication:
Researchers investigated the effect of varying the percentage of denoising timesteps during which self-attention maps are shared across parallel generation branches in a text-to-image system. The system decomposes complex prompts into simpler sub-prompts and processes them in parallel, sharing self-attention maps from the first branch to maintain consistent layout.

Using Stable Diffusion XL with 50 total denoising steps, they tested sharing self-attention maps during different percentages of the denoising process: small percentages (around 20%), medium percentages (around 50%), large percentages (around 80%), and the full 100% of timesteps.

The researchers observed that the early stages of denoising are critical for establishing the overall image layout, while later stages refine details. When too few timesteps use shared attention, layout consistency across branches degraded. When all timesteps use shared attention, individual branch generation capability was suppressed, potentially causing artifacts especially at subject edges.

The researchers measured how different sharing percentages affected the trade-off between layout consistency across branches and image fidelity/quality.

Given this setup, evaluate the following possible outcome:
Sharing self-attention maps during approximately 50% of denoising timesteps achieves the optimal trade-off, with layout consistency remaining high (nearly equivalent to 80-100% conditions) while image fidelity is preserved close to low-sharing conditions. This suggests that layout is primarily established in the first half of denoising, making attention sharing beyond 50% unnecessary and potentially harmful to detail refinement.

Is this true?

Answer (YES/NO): NO